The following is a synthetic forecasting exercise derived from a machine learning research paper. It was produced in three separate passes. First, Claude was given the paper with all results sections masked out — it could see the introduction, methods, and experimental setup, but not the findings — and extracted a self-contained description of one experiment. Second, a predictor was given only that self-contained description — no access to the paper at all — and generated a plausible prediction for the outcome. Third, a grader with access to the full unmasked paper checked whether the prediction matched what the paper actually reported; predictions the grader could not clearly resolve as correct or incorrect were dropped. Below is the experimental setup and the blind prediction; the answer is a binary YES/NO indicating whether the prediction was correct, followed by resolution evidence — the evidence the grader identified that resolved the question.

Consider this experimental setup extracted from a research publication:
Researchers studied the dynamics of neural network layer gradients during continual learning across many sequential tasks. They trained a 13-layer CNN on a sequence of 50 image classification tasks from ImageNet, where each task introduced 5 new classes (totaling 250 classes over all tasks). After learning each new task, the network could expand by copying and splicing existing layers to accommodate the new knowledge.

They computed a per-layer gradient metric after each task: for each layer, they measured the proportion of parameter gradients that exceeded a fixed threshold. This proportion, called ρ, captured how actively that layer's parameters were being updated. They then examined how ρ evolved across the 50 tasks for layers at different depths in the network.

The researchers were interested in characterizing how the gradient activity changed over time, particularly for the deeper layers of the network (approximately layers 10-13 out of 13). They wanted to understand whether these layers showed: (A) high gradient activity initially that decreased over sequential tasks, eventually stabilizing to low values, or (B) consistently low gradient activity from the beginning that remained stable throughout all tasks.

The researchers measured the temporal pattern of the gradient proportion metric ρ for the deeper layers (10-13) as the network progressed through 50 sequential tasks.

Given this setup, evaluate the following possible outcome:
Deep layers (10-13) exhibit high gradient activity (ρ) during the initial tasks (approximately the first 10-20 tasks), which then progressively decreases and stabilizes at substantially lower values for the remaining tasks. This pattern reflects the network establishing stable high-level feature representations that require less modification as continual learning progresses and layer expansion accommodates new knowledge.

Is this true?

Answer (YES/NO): YES